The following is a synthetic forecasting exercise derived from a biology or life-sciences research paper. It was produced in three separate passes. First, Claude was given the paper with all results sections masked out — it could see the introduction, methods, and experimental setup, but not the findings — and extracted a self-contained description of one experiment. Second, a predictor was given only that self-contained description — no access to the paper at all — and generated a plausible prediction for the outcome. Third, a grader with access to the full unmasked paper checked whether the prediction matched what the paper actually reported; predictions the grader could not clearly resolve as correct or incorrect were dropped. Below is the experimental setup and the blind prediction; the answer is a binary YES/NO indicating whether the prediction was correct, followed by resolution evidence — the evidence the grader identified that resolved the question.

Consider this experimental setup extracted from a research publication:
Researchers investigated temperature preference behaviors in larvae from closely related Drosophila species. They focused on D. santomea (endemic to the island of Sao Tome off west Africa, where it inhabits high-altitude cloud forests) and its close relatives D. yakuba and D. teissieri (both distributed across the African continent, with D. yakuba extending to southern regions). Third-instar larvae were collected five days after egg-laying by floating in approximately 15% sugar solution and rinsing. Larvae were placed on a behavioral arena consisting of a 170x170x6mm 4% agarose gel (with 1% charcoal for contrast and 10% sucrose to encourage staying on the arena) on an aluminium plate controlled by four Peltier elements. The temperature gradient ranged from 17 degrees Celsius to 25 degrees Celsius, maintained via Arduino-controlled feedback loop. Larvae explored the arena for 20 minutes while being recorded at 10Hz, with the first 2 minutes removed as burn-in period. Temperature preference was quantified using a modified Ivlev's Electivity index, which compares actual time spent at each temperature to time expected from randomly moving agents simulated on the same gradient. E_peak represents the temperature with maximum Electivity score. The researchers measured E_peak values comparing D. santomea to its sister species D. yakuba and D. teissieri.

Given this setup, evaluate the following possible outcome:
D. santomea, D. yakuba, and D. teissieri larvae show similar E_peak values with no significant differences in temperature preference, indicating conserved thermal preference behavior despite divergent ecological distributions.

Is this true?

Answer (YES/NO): NO